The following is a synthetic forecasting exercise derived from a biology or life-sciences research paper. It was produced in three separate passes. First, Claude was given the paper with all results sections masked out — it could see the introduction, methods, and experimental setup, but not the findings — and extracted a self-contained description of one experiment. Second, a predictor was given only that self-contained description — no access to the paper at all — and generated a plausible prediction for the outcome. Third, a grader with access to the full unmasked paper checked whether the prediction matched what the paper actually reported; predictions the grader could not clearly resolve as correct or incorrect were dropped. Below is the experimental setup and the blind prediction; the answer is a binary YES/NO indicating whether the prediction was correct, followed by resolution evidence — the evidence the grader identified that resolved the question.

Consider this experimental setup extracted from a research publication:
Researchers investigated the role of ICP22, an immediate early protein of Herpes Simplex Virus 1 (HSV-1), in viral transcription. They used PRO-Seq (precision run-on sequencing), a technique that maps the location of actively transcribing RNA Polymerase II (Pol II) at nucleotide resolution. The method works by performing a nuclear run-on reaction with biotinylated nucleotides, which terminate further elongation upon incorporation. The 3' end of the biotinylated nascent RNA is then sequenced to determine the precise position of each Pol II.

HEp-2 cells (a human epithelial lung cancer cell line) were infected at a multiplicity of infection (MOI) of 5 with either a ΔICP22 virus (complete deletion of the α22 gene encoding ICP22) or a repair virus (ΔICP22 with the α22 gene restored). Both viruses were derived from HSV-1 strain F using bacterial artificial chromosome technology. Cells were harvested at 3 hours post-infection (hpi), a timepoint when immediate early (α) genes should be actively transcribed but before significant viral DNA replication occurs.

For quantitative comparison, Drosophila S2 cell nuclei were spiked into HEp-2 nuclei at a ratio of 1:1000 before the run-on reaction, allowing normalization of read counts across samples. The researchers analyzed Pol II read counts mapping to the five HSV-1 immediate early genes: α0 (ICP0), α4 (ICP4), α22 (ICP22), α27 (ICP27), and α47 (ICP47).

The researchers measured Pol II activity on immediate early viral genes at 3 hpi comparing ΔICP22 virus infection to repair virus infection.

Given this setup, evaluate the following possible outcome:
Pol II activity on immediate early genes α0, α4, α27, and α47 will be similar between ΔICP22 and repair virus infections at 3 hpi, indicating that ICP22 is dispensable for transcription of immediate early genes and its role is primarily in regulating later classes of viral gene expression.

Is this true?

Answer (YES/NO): NO